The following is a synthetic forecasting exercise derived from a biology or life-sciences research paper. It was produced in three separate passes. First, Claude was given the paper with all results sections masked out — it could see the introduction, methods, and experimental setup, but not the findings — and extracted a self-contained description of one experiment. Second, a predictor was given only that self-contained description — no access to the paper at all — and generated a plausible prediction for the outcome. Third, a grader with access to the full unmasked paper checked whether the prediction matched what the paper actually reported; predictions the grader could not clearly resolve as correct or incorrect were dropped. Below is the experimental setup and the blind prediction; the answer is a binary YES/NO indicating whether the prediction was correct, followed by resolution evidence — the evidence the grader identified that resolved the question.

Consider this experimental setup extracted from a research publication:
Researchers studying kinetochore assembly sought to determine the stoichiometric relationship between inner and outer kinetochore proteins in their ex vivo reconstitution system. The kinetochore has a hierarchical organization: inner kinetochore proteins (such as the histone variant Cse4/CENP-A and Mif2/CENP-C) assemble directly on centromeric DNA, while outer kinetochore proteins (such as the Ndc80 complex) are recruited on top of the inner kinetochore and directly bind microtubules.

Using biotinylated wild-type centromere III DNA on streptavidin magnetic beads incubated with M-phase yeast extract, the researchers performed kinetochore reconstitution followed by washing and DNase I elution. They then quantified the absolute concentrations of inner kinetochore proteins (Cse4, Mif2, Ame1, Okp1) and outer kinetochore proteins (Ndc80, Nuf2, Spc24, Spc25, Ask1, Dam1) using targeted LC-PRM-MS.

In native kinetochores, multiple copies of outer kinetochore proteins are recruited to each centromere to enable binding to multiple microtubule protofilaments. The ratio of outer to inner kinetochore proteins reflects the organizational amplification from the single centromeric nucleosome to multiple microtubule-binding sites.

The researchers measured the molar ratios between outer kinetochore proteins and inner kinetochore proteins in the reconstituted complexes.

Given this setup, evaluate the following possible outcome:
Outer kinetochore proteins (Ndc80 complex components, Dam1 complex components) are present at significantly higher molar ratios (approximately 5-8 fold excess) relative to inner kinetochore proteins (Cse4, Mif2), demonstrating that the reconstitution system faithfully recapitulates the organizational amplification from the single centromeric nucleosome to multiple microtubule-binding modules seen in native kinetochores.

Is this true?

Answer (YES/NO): NO